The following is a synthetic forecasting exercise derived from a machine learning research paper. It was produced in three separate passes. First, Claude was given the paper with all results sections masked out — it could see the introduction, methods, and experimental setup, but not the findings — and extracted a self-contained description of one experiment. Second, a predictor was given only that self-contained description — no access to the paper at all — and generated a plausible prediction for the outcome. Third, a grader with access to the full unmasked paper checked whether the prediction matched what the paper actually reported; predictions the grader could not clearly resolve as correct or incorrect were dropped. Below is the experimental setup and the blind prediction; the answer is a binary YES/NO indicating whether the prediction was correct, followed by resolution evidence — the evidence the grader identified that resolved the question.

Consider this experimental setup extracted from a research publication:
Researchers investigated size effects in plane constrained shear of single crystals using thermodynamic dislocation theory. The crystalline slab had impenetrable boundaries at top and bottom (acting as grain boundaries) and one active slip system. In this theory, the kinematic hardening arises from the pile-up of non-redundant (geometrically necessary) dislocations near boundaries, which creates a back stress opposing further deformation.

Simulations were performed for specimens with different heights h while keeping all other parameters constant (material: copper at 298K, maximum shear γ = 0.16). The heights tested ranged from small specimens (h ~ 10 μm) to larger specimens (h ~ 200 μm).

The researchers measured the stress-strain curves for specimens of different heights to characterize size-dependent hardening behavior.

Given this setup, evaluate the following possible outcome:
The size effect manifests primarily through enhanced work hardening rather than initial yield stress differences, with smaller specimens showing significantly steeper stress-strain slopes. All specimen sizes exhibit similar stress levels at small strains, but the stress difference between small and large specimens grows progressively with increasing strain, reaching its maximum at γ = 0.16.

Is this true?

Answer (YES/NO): YES